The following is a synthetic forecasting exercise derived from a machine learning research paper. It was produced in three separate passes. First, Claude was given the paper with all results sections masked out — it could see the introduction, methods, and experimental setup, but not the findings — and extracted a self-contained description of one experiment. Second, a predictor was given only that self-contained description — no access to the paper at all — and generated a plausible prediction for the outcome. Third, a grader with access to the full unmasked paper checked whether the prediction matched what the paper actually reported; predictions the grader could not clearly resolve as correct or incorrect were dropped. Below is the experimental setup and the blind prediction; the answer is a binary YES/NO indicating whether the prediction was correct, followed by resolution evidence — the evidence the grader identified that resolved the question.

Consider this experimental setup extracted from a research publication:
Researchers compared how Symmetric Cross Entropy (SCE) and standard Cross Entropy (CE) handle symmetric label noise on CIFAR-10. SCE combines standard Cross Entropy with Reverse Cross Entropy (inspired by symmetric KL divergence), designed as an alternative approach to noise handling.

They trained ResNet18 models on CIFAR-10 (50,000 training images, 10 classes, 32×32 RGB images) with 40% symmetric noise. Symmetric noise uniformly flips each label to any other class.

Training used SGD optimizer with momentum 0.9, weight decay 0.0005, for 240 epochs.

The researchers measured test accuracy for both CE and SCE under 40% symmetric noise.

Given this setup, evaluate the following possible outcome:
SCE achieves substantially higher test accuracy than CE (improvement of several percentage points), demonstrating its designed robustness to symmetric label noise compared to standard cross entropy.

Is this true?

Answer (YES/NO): NO